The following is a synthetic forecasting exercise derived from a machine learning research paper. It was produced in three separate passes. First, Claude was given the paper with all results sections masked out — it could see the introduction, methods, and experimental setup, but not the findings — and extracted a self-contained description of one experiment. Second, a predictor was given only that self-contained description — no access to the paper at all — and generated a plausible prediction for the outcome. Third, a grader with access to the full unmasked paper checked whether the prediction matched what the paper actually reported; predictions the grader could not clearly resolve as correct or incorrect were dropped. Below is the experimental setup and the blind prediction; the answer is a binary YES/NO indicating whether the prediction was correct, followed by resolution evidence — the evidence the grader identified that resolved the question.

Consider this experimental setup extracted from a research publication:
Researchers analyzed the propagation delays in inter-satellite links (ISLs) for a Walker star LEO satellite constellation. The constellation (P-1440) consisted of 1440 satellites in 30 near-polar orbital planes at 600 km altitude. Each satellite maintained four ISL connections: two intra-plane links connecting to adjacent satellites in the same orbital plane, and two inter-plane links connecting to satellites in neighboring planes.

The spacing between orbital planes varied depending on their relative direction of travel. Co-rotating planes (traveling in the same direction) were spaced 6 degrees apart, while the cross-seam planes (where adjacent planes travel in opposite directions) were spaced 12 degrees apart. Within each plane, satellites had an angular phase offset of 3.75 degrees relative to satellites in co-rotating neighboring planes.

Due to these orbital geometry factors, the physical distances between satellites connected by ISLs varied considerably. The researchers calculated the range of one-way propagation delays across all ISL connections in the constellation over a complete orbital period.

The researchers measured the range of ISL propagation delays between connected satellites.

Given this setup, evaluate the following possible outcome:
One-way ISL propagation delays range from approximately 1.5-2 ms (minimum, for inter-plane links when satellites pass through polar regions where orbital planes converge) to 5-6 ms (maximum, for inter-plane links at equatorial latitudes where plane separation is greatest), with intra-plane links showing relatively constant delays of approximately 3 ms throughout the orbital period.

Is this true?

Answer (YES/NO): NO